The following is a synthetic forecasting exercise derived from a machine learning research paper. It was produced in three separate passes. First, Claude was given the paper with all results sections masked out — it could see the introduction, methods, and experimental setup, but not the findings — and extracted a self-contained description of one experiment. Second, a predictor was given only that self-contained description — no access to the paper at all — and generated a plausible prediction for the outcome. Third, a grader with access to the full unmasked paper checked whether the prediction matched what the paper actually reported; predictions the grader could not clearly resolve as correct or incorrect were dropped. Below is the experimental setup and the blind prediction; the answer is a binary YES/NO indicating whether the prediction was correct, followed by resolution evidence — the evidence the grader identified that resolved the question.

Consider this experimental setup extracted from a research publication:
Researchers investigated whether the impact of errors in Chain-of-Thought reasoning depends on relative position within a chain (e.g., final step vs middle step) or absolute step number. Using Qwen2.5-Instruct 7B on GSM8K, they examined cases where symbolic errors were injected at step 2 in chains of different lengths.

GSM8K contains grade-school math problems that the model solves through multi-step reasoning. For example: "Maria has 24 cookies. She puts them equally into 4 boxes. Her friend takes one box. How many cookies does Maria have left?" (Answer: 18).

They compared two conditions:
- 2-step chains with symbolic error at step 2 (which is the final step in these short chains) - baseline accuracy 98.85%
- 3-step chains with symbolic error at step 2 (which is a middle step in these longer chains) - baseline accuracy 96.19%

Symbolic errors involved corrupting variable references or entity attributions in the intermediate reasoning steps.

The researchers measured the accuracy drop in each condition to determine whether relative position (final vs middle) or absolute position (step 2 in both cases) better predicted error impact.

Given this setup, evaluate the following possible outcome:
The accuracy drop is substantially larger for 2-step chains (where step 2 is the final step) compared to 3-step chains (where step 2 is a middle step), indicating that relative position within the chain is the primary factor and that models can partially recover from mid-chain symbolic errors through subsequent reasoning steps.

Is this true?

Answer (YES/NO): YES